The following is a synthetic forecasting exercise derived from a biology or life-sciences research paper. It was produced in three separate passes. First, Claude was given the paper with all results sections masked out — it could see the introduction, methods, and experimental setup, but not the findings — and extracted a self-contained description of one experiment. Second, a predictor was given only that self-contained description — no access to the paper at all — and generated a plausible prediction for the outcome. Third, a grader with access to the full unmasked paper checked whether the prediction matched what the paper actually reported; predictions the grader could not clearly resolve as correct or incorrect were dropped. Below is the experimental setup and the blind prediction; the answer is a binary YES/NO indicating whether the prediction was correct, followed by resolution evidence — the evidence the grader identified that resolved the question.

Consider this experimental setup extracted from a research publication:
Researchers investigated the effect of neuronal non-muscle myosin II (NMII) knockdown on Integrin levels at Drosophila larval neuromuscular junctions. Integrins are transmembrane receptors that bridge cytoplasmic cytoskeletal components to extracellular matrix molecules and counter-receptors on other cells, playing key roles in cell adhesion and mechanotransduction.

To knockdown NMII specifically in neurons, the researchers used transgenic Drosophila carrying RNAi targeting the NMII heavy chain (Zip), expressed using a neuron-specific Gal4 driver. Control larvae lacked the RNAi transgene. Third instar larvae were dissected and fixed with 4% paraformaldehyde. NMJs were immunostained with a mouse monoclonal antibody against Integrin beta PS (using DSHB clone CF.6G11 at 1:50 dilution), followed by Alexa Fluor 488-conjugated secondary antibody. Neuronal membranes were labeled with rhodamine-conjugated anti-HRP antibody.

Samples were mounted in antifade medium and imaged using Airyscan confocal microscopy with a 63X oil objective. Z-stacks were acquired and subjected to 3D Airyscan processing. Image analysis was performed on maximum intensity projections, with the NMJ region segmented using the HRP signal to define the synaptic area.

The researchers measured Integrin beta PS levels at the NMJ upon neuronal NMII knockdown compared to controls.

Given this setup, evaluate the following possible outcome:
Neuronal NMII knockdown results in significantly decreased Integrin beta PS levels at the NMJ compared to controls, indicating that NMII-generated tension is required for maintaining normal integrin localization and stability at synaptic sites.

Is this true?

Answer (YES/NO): YES